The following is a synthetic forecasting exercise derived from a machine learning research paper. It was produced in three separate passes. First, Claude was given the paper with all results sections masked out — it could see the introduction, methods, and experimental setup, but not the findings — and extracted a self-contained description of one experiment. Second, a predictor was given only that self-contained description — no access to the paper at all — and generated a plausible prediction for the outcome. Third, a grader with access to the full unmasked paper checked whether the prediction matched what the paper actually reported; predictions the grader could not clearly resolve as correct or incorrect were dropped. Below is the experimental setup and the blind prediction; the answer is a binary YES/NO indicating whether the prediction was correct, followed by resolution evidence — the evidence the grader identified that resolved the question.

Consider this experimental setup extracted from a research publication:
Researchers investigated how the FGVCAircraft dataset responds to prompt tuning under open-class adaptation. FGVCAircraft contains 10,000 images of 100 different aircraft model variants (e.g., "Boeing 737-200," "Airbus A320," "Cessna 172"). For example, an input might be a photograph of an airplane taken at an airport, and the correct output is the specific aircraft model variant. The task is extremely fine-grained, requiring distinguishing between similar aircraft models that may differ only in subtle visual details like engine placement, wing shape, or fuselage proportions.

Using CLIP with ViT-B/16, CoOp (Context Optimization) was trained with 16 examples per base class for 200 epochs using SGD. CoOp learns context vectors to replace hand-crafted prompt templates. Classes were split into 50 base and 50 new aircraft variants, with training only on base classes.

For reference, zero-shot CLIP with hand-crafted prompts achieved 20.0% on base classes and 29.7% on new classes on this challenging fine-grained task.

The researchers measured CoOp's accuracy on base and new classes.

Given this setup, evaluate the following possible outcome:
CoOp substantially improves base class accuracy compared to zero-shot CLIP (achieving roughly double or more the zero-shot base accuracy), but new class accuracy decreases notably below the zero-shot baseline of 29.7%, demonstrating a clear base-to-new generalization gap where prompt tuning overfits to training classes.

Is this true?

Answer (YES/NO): NO